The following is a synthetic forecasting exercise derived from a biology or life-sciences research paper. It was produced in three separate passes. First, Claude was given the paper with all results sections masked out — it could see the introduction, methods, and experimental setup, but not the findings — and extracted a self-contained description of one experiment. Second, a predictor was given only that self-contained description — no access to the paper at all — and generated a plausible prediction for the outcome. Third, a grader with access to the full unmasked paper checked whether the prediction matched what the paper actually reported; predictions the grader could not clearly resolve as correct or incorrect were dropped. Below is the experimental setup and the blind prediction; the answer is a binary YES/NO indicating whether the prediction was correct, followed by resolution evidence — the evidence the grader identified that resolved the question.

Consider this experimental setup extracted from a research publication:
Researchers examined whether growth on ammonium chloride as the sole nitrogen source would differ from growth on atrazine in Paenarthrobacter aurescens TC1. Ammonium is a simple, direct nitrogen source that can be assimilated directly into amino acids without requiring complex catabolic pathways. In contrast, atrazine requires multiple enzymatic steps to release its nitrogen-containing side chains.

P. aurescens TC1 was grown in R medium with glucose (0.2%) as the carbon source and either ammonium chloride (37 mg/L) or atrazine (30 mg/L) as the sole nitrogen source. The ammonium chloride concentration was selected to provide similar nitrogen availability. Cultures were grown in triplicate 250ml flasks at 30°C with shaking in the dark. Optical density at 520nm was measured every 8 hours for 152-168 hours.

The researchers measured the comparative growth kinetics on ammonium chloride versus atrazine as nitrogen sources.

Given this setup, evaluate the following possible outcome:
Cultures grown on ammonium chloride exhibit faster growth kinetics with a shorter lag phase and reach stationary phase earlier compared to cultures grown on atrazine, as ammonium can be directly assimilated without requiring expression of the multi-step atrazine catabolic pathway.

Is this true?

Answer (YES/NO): NO